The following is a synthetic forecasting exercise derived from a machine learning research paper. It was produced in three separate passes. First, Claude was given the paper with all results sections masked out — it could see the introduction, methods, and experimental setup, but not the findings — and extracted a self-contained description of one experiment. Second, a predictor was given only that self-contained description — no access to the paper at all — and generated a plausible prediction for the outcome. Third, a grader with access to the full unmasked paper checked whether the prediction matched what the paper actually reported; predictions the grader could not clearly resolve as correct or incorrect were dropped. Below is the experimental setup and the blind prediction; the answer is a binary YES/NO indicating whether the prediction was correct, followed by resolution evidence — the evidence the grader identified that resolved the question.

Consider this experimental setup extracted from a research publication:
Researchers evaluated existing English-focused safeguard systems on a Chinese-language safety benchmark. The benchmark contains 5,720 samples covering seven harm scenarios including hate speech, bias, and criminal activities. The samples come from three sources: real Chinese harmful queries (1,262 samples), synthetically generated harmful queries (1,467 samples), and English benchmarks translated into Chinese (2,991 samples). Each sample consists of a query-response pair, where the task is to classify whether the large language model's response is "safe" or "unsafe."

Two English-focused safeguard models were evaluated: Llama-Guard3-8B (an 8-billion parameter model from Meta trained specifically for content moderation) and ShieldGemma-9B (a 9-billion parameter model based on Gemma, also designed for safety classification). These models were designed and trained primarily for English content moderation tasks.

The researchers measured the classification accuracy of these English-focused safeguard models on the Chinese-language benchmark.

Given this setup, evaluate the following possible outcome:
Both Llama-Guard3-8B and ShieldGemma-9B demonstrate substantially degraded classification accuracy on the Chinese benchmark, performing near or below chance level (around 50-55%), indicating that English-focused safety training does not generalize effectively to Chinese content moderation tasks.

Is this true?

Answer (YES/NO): YES